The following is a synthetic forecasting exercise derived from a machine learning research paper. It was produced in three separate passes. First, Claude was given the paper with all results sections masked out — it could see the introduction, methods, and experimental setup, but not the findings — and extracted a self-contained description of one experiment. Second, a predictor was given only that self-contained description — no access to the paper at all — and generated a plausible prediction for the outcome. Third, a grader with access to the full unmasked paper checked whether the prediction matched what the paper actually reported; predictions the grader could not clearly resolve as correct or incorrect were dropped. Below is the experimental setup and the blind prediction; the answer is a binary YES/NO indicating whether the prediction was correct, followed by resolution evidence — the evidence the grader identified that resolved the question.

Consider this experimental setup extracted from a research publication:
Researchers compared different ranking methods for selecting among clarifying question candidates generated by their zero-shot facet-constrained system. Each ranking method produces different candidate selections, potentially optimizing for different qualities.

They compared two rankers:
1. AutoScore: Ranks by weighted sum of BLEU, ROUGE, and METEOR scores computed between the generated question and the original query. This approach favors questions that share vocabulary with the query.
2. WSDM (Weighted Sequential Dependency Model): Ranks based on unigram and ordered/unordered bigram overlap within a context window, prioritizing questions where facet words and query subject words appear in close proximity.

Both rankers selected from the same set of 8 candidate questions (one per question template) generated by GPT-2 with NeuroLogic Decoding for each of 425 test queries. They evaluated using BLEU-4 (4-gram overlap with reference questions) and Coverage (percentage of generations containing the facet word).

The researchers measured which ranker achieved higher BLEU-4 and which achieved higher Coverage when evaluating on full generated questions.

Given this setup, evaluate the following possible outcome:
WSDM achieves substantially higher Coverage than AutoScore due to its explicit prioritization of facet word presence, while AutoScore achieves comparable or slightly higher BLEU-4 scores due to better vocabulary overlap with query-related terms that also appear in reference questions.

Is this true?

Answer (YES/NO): NO